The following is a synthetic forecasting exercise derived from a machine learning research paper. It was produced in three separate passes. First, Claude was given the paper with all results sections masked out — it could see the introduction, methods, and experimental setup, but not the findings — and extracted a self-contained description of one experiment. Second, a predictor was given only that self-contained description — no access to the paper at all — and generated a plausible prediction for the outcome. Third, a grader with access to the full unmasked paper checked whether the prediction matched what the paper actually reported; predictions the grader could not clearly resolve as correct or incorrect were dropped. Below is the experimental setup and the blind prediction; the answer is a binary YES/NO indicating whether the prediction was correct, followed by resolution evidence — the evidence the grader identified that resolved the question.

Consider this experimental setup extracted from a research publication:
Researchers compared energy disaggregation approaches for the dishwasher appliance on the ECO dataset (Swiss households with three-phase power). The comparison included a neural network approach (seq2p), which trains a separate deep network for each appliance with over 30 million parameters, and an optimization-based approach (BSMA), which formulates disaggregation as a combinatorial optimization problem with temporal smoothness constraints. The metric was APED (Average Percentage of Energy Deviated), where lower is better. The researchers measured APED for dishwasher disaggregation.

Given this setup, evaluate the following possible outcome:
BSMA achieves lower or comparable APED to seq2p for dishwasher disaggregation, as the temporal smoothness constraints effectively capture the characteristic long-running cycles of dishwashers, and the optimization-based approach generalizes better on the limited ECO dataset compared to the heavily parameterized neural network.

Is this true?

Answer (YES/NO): YES